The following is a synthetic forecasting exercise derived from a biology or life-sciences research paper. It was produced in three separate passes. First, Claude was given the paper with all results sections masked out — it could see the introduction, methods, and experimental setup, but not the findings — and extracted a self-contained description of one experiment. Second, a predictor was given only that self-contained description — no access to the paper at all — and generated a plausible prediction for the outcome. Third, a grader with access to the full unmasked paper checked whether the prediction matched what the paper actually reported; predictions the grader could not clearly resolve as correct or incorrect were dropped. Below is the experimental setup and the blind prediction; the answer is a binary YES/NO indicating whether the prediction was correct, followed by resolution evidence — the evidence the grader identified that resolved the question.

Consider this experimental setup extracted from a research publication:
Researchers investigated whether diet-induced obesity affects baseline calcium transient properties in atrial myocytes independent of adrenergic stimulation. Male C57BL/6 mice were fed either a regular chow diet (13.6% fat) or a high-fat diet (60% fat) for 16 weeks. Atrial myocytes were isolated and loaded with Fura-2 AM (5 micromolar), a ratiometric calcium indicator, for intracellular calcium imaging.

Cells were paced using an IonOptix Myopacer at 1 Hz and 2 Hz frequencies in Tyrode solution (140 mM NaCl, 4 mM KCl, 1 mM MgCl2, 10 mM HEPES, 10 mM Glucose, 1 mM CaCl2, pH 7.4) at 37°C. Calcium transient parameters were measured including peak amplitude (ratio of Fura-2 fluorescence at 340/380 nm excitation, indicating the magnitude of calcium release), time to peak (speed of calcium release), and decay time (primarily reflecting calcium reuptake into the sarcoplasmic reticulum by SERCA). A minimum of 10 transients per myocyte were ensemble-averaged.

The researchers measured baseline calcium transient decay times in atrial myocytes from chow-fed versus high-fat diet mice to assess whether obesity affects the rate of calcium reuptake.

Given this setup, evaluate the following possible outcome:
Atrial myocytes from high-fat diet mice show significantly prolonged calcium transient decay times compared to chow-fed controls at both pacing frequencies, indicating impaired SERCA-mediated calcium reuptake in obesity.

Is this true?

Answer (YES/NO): NO